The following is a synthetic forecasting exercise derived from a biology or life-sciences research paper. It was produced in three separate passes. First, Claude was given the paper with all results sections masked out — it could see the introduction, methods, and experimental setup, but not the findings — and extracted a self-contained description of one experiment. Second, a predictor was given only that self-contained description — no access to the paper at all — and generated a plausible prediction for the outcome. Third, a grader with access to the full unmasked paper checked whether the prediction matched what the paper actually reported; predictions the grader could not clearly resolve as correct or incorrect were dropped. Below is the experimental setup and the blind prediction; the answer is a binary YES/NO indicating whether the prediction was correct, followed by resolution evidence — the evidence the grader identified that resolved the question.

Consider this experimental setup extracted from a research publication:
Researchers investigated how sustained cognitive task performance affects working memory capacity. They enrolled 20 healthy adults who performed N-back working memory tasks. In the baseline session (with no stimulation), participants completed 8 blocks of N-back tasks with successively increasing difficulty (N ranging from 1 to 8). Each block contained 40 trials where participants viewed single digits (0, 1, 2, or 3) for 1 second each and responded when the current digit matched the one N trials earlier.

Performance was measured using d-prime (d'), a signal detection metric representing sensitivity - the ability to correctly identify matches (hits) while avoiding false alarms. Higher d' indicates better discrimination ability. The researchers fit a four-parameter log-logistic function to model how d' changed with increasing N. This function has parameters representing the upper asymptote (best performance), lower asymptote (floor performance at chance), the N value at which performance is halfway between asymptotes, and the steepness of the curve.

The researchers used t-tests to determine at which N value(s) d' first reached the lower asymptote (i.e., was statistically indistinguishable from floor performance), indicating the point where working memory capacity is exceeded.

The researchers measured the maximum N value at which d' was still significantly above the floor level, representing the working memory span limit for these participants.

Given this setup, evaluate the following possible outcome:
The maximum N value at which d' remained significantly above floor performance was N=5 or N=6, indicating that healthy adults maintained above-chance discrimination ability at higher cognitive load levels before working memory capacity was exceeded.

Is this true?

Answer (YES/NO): NO